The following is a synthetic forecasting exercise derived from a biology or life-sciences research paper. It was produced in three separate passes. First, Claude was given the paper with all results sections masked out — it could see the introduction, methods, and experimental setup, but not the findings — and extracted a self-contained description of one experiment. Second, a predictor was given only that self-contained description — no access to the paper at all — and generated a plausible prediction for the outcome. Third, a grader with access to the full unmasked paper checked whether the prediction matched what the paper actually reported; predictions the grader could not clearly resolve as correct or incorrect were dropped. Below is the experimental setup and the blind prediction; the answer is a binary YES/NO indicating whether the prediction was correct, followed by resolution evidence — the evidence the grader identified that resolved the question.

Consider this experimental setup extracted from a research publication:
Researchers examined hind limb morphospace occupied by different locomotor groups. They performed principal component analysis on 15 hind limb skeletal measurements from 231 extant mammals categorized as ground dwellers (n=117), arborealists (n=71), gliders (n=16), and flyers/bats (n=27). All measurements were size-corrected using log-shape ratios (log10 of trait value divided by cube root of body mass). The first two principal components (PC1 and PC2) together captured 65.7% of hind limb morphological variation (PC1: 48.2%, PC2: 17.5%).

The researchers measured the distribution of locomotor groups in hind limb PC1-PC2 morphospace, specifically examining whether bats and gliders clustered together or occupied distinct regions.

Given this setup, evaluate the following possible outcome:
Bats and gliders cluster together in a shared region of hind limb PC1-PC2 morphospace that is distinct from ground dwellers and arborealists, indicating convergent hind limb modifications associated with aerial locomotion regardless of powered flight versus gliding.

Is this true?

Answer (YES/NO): NO